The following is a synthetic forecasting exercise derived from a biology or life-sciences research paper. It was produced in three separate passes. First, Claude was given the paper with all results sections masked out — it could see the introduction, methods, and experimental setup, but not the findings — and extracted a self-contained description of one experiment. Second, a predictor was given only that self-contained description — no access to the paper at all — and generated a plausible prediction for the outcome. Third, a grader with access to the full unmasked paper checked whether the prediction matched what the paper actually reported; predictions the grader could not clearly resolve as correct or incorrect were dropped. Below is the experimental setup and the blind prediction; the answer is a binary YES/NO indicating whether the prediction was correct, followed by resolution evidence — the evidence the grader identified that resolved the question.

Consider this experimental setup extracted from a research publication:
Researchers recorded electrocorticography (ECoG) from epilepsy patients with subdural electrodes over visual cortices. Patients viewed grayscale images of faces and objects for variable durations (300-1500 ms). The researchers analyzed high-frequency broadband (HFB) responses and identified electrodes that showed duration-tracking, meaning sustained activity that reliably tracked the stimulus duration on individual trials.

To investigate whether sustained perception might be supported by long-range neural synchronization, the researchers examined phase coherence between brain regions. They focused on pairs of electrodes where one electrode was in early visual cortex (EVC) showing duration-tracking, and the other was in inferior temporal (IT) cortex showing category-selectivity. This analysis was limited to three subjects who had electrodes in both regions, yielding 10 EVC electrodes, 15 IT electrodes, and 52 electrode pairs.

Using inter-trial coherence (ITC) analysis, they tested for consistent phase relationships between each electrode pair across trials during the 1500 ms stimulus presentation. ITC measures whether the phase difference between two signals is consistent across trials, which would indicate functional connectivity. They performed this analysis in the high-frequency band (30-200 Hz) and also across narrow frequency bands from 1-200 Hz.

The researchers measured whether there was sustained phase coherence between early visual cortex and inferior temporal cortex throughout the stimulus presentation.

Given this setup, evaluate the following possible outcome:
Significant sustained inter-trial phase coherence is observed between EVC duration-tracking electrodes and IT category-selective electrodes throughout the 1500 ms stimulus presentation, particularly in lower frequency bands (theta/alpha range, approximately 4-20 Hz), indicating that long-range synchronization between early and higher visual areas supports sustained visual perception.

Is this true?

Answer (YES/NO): NO